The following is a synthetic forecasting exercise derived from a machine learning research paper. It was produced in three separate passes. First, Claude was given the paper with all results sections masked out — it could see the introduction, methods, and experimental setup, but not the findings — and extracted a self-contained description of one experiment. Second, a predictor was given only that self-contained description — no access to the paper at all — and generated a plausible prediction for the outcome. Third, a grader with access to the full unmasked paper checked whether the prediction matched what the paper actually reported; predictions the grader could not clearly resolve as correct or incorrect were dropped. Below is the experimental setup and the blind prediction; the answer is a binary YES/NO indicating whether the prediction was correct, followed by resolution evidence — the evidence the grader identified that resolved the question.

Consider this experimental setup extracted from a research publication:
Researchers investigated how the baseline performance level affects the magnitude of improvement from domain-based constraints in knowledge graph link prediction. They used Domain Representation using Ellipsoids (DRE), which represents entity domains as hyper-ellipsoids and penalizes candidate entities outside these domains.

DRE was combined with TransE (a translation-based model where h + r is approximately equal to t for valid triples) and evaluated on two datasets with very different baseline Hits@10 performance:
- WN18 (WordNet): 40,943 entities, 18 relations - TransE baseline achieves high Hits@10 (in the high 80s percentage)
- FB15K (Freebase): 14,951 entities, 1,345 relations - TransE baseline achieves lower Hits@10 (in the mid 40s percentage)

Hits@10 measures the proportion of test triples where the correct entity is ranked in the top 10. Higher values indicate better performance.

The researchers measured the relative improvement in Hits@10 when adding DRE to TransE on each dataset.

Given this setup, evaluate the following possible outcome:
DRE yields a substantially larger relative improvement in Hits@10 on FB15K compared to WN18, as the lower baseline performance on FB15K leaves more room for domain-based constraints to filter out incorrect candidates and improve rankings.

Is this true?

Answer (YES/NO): YES